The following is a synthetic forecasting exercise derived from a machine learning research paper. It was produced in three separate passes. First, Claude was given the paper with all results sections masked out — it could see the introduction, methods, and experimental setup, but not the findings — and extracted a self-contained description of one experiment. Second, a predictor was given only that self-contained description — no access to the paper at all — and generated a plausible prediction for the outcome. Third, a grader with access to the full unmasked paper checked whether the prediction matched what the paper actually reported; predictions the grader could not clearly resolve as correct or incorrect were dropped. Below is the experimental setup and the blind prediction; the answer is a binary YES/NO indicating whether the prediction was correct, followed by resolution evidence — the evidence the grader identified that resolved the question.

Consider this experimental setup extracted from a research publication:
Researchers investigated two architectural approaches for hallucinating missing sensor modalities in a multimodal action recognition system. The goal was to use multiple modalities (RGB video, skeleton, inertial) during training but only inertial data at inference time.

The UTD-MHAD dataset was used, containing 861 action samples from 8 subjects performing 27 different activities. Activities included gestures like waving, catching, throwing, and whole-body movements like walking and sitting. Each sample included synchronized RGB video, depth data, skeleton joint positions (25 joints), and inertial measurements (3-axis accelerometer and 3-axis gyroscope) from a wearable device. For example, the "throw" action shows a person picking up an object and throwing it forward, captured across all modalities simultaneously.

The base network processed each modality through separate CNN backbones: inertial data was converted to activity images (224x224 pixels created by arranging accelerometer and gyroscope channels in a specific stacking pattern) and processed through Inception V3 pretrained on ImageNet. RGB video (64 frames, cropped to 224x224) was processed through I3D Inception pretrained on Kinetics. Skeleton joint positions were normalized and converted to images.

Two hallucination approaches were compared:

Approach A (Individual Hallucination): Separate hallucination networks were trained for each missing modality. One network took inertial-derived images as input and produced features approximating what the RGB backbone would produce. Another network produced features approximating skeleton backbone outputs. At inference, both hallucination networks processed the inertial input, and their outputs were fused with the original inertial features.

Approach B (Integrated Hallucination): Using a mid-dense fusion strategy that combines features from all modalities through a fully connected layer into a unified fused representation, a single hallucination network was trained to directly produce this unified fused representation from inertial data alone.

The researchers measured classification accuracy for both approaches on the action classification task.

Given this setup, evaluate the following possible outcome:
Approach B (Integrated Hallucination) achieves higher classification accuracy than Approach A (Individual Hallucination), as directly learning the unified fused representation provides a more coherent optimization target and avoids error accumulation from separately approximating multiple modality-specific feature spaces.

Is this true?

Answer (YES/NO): NO